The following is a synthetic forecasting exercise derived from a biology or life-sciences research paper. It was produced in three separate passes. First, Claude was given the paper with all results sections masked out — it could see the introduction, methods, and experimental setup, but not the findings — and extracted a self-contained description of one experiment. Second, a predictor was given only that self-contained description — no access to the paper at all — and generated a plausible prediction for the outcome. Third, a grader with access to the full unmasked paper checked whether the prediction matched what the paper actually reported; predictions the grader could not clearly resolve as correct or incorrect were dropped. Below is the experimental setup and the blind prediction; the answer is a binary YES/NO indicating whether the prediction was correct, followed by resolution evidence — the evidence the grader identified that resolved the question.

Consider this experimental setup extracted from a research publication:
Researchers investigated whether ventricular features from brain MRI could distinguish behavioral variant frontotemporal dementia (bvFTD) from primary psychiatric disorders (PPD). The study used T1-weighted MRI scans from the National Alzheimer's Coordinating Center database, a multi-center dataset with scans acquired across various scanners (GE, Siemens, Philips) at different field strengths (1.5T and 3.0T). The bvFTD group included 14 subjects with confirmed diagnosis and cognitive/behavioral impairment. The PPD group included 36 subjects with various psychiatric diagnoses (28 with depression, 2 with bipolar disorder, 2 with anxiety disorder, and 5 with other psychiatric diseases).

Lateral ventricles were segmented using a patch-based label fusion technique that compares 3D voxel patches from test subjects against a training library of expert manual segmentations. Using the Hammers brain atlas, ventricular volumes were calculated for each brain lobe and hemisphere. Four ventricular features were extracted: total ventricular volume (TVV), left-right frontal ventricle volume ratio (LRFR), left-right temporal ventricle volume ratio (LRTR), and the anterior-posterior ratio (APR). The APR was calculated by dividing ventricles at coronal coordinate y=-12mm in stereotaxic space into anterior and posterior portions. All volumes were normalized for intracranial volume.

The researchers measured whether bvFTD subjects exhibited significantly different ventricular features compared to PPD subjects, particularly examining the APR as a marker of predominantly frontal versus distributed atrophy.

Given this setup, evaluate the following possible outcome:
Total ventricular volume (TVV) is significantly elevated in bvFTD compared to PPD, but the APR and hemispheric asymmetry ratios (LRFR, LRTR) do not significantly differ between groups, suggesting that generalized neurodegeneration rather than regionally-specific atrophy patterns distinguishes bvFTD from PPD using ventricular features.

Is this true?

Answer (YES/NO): NO